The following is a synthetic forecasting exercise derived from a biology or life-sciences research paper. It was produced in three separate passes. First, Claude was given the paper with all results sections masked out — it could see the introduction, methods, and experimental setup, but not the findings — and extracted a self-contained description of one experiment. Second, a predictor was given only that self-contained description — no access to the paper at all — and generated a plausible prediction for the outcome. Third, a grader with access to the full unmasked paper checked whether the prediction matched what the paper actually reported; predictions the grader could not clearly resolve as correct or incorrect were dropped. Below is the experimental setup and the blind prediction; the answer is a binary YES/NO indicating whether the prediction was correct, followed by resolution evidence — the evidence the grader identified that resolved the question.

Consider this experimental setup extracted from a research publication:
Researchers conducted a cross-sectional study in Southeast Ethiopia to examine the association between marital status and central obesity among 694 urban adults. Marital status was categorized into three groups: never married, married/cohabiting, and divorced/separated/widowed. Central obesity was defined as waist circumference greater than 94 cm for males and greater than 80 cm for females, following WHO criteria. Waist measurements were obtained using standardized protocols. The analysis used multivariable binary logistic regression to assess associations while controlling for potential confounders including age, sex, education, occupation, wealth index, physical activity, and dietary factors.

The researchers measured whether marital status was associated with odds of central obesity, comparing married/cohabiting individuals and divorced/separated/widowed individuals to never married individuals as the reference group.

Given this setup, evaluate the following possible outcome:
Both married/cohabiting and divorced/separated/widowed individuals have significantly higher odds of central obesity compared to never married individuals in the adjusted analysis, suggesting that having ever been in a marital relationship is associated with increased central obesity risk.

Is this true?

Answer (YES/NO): NO